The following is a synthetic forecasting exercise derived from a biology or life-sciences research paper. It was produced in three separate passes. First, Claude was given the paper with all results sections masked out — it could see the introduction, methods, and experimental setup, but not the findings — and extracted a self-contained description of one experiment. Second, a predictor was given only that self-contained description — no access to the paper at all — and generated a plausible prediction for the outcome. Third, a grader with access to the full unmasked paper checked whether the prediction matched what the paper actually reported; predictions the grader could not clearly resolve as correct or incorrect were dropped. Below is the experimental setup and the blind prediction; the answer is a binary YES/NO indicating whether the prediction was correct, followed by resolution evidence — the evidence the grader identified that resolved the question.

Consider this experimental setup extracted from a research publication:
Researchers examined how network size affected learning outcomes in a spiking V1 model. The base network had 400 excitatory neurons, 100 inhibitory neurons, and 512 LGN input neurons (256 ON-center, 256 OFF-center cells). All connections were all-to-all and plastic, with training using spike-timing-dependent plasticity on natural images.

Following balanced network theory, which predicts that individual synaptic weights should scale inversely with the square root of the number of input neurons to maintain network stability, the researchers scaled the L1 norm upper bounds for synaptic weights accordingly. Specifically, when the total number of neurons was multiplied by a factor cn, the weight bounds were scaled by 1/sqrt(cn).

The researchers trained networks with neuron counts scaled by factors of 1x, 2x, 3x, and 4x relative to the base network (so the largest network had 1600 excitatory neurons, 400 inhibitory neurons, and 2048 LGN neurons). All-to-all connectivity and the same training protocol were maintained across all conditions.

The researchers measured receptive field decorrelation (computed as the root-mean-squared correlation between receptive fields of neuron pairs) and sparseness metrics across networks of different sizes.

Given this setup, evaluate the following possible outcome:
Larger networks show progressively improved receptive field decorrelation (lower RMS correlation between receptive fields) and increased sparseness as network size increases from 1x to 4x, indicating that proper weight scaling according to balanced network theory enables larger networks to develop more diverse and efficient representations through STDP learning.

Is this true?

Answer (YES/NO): NO